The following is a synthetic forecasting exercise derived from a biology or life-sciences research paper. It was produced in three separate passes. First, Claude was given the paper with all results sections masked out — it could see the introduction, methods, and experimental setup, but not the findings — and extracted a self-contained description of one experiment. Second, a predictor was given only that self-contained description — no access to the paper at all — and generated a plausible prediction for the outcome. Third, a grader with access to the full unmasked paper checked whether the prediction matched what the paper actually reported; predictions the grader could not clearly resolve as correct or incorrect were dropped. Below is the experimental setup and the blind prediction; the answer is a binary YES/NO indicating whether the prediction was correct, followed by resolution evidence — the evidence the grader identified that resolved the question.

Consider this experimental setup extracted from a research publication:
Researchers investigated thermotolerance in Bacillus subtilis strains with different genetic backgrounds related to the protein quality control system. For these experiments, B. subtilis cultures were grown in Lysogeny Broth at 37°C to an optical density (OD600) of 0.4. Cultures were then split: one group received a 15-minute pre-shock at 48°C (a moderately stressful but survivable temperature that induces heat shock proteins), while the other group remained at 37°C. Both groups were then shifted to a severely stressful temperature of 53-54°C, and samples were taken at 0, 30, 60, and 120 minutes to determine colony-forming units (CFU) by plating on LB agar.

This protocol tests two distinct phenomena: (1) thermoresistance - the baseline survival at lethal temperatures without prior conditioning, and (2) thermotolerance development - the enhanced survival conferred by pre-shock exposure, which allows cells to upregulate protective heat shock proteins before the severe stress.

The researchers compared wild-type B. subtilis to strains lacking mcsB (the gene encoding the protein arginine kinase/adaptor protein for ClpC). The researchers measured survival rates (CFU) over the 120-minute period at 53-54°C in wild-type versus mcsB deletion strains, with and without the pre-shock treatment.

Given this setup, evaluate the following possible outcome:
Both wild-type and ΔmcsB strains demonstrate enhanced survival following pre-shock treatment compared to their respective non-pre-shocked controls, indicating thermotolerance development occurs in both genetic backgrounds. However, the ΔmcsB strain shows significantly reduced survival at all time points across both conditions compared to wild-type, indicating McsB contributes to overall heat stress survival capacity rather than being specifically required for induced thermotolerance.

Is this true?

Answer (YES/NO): NO